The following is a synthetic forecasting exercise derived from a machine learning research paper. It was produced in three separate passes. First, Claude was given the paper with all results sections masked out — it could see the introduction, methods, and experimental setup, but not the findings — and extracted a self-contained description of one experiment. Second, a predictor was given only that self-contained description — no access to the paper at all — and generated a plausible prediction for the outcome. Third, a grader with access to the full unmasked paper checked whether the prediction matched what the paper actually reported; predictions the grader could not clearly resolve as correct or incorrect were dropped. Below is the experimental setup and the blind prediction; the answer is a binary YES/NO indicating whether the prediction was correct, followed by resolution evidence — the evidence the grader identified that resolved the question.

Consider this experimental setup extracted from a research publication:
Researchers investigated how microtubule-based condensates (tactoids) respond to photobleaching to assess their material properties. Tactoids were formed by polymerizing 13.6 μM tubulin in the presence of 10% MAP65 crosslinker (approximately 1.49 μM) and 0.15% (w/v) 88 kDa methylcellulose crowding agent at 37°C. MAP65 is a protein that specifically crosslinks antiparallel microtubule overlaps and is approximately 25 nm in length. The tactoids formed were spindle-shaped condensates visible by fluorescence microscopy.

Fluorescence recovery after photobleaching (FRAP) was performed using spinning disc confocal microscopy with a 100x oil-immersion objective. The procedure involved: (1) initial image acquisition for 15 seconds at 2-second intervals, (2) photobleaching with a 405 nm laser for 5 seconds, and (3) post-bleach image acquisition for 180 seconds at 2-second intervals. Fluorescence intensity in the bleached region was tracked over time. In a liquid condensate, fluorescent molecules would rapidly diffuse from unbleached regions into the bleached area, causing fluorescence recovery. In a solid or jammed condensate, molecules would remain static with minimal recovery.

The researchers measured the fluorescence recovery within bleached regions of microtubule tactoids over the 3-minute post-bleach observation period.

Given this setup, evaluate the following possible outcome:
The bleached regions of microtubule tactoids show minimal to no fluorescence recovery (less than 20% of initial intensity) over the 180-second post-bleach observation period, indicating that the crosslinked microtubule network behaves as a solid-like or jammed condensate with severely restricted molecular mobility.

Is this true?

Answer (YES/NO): YES